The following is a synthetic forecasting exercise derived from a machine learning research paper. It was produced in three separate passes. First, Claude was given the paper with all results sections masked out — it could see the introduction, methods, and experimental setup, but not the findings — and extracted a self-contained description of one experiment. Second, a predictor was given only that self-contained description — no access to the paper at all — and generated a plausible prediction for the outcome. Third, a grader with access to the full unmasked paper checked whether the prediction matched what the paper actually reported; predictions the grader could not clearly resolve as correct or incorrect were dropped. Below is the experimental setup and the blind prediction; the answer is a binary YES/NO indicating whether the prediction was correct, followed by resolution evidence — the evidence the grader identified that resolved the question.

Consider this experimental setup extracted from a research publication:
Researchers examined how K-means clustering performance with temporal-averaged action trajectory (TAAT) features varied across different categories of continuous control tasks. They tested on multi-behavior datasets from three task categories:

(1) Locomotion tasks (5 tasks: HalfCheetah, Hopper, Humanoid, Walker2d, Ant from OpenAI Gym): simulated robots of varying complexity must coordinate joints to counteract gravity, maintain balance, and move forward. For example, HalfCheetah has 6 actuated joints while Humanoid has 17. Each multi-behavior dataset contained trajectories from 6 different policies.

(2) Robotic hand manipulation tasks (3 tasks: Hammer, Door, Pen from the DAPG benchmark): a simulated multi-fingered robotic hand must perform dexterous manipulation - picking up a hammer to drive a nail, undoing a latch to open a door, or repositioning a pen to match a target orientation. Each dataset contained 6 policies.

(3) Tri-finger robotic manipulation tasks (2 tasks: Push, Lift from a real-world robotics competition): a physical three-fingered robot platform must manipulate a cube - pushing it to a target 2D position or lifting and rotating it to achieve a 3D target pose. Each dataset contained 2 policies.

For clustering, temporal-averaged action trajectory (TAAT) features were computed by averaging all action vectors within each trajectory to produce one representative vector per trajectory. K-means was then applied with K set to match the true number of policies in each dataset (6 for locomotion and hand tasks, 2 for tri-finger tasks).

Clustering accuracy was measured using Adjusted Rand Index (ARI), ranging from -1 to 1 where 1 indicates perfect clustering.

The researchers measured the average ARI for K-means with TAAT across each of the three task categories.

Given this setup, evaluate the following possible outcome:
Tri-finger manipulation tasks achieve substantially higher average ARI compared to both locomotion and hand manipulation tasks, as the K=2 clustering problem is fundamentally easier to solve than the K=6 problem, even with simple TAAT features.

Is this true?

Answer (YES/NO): NO